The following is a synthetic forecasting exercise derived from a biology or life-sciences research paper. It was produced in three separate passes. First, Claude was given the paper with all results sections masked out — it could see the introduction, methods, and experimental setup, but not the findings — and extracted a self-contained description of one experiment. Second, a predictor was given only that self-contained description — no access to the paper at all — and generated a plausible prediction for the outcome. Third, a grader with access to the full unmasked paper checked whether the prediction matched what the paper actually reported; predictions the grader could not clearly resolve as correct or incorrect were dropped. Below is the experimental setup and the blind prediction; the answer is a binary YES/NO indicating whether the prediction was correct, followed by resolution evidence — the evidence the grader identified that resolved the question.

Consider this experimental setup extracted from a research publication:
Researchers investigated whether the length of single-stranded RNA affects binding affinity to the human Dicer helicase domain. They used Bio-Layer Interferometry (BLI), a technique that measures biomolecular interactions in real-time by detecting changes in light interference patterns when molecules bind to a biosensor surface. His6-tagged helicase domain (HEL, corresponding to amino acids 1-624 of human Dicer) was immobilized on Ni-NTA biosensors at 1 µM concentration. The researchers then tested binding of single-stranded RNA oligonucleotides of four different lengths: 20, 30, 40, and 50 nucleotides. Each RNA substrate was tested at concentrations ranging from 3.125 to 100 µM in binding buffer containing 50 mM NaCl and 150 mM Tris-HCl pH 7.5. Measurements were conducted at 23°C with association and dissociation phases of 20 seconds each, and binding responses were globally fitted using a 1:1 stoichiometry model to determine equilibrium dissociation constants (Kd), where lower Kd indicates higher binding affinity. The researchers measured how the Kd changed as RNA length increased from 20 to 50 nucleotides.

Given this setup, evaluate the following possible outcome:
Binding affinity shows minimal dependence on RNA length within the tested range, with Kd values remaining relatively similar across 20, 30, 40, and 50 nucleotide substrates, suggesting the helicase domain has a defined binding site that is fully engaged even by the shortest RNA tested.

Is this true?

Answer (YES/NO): NO